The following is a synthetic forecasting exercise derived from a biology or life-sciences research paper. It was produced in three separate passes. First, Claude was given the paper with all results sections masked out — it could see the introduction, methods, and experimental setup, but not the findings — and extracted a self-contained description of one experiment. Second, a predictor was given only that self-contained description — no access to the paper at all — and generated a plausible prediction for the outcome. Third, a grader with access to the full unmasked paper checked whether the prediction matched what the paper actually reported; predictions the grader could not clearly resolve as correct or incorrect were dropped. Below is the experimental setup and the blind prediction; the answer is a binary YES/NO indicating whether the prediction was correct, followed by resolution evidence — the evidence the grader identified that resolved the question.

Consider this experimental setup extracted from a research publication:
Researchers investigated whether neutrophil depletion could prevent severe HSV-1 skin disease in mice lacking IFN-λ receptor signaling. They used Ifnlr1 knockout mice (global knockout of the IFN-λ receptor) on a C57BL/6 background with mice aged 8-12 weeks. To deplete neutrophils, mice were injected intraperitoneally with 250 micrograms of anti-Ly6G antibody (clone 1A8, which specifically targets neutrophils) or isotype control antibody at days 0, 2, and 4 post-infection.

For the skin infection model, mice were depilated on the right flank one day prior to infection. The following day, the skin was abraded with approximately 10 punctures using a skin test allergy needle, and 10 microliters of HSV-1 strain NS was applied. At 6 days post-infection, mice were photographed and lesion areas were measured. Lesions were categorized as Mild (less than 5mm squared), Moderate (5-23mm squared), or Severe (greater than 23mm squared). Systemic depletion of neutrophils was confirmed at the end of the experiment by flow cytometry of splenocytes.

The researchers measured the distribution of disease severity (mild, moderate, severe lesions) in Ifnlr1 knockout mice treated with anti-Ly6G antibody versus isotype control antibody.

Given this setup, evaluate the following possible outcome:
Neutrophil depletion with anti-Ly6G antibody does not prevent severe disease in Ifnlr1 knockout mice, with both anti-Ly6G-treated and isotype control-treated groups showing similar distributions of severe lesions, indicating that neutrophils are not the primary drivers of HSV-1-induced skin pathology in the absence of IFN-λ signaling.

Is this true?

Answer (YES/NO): NO